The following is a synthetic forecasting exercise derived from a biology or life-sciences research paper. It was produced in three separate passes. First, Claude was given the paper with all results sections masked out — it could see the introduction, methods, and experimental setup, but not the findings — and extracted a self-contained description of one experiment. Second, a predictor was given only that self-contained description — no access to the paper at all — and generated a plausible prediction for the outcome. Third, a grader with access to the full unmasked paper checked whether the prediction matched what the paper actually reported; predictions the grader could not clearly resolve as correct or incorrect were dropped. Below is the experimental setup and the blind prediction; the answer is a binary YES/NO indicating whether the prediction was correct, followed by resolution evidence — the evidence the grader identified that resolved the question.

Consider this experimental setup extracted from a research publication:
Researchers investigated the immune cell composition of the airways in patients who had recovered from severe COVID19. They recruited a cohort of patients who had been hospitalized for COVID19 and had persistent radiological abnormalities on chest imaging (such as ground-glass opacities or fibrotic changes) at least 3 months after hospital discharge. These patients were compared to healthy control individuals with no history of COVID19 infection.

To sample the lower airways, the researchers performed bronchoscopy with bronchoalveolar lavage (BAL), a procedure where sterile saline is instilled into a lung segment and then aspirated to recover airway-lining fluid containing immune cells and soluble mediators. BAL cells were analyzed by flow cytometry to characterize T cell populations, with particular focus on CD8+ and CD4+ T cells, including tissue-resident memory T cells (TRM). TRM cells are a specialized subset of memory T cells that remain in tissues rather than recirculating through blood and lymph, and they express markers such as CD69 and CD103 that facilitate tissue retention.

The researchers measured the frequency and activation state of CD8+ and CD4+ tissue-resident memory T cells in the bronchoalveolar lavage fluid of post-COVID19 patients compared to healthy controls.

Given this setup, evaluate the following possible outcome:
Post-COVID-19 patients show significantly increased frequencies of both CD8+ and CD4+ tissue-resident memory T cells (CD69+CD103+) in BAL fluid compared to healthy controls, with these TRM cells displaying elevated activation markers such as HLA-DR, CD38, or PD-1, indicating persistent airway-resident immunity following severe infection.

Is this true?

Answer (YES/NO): NO